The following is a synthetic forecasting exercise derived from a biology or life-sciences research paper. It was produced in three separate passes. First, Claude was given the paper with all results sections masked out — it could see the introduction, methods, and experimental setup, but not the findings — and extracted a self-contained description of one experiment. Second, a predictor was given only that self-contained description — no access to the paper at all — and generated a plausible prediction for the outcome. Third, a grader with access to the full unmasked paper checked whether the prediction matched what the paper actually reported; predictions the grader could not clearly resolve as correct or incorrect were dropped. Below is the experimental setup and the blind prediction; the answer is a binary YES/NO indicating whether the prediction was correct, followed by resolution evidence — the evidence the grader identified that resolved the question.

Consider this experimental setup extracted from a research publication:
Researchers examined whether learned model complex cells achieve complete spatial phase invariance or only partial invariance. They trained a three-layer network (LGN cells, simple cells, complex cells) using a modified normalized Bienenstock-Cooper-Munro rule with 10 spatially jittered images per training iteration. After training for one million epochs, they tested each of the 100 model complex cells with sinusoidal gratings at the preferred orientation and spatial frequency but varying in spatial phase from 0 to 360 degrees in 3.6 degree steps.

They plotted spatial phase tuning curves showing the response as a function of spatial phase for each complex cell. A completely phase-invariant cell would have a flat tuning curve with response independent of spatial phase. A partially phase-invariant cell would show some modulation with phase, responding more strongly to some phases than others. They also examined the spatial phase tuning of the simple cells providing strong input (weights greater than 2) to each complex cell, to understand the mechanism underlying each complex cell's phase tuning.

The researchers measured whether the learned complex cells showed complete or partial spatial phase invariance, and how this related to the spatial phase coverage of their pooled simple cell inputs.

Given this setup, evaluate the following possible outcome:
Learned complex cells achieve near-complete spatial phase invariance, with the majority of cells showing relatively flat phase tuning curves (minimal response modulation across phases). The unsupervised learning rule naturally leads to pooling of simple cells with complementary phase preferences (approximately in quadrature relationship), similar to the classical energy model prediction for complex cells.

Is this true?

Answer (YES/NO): NO